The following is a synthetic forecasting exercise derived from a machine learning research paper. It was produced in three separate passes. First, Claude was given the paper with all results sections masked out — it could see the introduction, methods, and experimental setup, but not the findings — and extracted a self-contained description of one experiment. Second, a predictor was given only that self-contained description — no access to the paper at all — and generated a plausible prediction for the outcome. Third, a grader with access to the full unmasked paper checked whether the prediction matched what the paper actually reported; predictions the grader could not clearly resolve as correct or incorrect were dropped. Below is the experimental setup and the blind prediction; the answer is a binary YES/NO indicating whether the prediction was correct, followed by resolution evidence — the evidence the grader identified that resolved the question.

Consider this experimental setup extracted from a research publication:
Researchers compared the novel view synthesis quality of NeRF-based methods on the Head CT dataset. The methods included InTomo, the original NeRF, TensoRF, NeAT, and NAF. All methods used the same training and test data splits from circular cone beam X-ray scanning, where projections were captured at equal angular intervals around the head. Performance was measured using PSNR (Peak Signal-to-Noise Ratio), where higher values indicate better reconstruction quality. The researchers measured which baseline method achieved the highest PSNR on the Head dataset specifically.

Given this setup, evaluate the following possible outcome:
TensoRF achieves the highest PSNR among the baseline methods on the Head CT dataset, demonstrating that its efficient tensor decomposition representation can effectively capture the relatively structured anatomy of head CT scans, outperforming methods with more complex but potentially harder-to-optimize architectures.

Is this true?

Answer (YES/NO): NO